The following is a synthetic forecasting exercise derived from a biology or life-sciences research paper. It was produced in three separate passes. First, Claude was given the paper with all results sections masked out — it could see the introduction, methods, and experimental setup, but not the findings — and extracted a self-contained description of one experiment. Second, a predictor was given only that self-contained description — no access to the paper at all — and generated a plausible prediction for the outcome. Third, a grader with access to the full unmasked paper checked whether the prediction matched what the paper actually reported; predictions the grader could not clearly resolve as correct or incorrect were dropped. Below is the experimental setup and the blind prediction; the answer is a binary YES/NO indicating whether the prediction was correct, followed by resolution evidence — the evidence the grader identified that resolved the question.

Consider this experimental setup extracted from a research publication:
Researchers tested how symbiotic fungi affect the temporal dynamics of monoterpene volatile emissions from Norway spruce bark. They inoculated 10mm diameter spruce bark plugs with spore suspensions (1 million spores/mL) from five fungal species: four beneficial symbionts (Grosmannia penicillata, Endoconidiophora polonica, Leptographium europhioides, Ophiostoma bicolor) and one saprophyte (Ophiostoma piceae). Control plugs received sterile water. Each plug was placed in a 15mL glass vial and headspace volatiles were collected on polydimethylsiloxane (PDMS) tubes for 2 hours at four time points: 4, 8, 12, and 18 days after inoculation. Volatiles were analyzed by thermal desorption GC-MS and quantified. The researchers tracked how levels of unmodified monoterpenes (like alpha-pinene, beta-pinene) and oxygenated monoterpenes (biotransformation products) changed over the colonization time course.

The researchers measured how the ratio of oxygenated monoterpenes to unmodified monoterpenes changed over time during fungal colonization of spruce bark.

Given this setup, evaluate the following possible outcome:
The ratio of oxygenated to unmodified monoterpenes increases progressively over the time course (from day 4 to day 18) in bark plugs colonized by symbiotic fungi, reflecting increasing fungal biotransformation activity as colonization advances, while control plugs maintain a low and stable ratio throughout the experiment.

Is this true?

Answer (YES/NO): YES